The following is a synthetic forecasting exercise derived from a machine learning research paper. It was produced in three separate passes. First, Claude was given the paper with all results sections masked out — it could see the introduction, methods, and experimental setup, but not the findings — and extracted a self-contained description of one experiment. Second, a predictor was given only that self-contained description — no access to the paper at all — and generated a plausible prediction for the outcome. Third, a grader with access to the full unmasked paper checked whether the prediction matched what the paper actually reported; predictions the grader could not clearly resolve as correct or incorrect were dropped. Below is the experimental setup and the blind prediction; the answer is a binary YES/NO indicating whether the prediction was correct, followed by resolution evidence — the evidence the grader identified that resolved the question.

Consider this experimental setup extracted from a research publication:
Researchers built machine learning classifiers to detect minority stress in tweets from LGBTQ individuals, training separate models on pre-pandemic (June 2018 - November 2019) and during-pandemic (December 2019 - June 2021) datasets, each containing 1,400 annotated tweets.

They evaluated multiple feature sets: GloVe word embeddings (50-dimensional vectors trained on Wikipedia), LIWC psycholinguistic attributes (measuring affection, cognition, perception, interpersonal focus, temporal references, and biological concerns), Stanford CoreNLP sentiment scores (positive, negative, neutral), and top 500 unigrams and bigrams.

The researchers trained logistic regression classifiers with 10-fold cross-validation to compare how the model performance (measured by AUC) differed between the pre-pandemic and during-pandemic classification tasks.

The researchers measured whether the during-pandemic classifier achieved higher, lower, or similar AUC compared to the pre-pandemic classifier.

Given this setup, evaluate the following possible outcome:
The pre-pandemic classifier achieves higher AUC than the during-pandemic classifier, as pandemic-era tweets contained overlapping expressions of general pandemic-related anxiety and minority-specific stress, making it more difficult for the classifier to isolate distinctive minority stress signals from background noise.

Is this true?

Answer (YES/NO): NO